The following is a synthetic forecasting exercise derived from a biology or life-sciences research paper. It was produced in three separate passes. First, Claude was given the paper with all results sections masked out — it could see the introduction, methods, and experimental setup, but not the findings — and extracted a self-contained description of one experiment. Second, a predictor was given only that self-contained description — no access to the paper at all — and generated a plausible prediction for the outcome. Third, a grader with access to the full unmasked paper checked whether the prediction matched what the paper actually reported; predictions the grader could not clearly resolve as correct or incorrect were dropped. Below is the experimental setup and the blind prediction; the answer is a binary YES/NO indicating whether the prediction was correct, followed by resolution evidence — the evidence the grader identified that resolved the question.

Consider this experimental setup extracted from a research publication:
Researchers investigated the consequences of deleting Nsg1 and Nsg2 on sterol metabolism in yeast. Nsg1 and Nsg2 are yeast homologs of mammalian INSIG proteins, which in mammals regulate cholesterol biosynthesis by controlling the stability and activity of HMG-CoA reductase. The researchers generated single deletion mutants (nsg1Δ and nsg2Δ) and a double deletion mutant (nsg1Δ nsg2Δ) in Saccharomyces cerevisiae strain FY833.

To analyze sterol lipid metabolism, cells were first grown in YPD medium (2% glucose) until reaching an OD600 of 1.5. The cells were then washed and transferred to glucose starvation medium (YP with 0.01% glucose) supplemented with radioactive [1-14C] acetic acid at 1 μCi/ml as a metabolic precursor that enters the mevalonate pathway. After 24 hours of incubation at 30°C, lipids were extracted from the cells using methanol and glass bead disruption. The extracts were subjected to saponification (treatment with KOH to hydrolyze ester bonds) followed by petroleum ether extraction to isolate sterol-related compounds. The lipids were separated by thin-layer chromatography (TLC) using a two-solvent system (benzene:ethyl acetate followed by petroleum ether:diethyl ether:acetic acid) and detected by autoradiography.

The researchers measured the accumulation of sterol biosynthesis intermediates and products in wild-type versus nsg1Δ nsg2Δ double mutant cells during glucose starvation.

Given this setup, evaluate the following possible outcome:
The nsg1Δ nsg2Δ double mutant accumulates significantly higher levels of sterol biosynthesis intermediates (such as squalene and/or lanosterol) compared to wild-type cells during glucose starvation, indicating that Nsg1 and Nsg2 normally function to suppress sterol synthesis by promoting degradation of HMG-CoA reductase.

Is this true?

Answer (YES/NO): NO